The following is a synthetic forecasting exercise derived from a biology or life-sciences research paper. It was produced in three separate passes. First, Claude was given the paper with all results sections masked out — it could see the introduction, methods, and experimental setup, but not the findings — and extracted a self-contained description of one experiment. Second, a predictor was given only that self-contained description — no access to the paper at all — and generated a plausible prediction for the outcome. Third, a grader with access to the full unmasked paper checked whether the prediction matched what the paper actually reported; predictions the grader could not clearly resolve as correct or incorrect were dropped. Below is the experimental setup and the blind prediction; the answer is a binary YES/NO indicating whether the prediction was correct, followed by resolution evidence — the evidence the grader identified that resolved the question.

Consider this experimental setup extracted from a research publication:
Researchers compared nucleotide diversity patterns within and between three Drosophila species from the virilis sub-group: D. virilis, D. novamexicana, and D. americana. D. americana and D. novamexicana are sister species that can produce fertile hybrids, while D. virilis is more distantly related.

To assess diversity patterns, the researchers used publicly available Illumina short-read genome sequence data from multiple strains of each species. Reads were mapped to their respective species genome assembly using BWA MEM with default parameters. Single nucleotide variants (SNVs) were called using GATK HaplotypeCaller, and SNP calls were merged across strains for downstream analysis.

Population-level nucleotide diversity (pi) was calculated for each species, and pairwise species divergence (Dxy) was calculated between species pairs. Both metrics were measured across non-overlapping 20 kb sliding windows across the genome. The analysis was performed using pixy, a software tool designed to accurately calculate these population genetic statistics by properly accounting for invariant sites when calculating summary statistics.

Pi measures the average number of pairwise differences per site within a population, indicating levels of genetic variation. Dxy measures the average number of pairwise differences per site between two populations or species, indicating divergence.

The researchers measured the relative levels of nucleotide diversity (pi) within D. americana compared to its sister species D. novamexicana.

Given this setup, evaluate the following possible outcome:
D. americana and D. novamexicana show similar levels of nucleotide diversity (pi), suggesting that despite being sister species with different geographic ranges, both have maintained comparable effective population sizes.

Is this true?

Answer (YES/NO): NO